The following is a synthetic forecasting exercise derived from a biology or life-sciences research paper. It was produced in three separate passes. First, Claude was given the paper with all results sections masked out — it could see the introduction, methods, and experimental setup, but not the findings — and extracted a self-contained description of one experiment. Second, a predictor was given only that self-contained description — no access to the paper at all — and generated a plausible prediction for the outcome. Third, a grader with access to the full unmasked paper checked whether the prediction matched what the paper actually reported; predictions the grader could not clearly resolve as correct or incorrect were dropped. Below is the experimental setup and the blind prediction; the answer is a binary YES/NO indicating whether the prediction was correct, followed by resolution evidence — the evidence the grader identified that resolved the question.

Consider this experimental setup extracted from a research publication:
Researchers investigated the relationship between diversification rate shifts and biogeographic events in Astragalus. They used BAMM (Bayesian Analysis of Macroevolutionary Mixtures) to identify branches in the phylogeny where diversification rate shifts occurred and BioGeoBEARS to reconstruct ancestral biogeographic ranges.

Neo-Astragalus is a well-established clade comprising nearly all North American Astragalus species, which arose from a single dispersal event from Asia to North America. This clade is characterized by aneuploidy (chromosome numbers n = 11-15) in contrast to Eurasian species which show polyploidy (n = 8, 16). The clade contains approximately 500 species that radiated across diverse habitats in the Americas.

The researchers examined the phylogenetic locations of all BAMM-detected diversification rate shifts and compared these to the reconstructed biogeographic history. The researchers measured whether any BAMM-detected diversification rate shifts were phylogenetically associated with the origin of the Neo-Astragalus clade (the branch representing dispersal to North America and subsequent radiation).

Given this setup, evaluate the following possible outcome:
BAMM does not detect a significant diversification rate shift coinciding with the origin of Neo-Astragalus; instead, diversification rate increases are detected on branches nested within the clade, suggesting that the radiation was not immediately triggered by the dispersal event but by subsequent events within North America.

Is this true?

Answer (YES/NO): NO